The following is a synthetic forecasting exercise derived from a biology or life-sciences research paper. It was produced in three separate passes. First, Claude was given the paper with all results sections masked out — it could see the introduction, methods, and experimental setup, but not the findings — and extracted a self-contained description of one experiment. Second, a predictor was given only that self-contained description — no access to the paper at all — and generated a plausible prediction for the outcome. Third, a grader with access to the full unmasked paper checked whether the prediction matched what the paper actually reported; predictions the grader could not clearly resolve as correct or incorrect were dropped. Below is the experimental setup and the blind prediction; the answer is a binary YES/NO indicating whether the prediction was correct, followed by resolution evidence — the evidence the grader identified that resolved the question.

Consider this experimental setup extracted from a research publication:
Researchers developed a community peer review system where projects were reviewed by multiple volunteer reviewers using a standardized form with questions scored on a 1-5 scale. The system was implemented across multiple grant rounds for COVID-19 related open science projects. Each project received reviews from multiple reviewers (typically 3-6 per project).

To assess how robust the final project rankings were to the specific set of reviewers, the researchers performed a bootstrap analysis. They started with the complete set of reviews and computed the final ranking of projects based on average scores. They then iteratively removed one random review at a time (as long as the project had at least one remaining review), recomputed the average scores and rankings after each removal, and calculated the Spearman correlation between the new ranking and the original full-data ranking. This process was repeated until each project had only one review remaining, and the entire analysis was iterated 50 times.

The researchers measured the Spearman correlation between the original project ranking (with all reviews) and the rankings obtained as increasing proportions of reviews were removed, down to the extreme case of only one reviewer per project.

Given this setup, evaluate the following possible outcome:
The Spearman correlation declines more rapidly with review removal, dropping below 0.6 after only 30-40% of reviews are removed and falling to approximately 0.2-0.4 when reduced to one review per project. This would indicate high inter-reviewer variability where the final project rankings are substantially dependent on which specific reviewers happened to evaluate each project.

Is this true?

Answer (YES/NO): NO